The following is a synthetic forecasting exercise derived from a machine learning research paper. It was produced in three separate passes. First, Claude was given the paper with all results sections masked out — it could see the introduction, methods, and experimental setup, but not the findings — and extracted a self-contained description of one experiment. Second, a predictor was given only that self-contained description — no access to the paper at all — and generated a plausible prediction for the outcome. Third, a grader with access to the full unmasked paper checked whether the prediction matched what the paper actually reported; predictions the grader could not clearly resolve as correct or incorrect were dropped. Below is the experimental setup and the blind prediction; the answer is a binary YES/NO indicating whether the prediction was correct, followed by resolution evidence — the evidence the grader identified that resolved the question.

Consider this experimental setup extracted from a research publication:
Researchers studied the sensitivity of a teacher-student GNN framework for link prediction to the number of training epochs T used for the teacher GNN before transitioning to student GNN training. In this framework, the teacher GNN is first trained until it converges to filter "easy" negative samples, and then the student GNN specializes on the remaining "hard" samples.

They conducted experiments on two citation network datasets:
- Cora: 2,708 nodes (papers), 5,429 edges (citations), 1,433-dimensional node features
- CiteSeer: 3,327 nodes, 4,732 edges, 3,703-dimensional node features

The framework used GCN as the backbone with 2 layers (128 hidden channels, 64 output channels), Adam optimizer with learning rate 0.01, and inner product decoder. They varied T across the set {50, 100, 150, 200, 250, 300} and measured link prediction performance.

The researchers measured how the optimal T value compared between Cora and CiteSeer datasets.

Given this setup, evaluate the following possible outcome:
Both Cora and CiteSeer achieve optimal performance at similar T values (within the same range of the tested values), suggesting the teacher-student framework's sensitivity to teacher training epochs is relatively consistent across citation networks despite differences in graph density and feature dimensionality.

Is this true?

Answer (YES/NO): NO